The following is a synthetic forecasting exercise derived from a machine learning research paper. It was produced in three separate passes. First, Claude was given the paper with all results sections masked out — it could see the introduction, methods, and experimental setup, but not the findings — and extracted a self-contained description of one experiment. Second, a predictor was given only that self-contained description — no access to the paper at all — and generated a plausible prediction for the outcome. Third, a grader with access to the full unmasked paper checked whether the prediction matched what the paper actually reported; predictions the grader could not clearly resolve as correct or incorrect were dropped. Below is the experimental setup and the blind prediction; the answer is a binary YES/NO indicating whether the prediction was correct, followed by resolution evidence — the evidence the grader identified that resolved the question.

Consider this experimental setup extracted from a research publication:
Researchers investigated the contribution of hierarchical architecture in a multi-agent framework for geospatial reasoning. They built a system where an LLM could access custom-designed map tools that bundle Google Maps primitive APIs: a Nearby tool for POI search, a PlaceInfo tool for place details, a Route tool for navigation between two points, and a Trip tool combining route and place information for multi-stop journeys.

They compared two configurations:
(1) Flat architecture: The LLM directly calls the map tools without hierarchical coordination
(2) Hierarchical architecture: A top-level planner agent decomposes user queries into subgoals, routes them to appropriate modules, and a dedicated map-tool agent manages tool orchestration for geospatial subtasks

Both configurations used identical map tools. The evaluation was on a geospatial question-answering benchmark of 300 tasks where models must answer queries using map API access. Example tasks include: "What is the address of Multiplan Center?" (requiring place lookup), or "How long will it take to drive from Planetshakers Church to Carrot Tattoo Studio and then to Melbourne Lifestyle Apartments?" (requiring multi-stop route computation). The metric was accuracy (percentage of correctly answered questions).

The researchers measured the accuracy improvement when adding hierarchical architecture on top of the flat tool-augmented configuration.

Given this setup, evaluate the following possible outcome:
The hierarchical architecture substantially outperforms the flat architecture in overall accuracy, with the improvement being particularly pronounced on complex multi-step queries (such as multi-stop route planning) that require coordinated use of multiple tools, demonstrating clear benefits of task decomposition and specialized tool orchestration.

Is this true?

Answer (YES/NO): NO